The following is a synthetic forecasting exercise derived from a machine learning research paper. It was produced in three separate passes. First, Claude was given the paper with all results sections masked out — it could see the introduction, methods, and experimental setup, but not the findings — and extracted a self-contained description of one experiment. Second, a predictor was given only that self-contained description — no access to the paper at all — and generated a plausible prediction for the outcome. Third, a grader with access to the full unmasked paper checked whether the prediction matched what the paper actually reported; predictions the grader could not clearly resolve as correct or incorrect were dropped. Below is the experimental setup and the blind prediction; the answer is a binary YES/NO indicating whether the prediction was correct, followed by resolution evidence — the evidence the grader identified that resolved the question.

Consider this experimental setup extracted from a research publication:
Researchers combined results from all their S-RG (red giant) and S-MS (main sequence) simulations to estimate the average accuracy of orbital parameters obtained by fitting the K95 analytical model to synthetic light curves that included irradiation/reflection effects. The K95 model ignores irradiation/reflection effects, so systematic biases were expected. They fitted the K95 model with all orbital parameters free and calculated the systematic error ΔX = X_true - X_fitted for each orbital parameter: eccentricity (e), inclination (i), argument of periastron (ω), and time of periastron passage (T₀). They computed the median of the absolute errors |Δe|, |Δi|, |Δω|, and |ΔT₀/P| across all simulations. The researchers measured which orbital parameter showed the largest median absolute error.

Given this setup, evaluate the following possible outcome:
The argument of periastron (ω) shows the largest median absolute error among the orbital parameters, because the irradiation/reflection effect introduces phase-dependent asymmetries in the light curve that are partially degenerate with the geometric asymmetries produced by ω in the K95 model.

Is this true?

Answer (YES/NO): NO